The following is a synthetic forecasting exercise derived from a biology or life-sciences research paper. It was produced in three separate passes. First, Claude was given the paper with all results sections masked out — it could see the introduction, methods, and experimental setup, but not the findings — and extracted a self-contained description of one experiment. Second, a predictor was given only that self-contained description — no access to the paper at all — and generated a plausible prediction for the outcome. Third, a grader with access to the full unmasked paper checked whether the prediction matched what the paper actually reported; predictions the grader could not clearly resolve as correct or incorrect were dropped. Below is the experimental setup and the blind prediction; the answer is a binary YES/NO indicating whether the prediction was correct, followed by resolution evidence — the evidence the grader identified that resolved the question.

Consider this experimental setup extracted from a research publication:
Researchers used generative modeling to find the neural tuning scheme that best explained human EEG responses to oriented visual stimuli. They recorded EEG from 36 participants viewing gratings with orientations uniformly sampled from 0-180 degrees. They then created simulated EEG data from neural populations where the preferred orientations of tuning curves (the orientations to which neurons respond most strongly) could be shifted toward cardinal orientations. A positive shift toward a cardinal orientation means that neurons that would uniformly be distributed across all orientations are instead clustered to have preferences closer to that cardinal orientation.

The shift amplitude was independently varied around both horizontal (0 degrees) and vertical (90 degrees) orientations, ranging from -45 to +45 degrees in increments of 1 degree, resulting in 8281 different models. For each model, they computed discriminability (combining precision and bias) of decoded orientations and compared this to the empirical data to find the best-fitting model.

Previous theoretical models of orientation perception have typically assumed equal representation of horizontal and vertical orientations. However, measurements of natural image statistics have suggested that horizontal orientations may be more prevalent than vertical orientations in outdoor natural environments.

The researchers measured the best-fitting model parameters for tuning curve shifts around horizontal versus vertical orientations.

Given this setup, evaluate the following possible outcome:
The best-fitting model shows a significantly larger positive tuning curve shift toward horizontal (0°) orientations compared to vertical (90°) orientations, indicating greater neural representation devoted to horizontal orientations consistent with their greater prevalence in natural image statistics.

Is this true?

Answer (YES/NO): YES